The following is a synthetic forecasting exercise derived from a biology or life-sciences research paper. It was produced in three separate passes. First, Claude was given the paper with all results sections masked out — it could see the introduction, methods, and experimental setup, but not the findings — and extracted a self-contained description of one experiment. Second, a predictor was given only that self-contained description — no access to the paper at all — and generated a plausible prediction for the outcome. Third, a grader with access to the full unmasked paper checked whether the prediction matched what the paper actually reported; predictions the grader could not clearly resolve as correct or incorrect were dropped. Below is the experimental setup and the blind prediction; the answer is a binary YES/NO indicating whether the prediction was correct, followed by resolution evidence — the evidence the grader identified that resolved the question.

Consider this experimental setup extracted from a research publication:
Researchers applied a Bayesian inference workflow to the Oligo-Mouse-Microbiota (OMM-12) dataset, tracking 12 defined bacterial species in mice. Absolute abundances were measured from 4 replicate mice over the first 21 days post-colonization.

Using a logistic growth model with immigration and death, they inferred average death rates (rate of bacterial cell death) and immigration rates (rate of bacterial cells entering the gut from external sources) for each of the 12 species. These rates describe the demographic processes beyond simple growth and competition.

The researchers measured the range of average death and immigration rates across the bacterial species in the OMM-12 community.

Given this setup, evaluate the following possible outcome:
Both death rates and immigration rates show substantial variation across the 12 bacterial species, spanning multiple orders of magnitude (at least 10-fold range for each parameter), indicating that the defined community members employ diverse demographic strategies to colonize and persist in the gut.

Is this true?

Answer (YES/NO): NO